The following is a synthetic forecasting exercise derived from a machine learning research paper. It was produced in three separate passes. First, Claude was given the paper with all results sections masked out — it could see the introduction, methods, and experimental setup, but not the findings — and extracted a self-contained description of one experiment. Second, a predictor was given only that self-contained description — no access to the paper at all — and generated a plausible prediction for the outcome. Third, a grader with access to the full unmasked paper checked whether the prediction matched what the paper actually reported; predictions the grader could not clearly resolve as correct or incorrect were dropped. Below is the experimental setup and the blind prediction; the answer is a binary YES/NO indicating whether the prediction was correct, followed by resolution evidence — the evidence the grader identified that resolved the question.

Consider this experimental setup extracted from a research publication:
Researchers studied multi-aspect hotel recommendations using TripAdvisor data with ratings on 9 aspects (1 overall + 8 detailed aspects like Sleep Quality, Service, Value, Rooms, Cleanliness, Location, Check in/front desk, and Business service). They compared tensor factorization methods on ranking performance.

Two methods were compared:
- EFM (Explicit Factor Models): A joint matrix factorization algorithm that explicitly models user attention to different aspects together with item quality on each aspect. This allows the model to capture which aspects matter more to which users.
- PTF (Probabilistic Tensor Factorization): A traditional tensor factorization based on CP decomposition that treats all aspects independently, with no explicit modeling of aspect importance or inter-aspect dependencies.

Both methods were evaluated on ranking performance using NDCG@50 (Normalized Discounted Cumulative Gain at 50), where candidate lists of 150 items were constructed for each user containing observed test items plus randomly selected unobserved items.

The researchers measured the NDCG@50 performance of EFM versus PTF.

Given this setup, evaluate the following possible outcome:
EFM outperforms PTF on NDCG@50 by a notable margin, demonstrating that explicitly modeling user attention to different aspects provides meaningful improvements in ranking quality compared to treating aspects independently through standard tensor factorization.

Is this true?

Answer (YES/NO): YES